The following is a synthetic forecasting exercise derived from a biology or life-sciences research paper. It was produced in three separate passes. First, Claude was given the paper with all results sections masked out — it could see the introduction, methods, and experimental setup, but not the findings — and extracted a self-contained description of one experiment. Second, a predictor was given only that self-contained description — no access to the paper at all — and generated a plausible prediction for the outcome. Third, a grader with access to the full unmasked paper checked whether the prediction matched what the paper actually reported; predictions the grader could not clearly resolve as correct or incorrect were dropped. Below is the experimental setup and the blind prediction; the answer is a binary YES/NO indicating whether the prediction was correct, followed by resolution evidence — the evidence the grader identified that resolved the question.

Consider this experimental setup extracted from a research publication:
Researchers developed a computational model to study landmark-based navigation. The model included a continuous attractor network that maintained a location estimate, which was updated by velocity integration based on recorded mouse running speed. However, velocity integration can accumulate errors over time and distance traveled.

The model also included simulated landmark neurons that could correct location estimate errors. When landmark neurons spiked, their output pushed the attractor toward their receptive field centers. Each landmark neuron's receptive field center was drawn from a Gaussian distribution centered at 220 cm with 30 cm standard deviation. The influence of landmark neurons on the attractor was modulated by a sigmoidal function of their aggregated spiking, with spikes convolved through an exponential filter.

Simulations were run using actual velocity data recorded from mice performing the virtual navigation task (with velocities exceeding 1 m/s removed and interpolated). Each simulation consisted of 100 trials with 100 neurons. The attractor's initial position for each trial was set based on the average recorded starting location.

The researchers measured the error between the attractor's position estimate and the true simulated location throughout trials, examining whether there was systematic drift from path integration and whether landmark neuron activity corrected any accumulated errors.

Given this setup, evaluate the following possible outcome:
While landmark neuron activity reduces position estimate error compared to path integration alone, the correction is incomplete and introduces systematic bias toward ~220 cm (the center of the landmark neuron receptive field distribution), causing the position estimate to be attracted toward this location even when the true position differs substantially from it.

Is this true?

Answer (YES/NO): NO